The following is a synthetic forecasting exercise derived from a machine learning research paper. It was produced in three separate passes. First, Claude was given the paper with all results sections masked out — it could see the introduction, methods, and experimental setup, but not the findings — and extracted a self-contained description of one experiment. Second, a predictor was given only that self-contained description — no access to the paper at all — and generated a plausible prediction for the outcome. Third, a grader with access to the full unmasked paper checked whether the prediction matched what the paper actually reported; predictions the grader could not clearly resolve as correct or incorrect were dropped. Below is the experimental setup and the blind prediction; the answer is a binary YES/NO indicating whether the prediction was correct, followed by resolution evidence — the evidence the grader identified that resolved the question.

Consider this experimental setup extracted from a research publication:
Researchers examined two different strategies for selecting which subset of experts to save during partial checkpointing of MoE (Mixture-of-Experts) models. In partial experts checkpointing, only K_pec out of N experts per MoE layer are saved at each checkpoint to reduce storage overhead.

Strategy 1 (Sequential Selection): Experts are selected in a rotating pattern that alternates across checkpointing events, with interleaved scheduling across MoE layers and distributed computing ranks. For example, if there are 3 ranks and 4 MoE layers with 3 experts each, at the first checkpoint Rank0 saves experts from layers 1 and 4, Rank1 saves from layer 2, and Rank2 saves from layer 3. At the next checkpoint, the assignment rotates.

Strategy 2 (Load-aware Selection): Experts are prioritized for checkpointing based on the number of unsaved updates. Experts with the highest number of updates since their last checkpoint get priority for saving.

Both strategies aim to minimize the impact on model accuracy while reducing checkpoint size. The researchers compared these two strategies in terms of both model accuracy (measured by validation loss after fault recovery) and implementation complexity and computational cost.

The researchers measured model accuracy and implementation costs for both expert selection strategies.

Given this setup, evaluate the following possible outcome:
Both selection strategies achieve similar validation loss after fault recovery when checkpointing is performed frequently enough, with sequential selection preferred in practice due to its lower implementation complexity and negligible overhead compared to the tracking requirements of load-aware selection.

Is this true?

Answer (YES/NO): NO